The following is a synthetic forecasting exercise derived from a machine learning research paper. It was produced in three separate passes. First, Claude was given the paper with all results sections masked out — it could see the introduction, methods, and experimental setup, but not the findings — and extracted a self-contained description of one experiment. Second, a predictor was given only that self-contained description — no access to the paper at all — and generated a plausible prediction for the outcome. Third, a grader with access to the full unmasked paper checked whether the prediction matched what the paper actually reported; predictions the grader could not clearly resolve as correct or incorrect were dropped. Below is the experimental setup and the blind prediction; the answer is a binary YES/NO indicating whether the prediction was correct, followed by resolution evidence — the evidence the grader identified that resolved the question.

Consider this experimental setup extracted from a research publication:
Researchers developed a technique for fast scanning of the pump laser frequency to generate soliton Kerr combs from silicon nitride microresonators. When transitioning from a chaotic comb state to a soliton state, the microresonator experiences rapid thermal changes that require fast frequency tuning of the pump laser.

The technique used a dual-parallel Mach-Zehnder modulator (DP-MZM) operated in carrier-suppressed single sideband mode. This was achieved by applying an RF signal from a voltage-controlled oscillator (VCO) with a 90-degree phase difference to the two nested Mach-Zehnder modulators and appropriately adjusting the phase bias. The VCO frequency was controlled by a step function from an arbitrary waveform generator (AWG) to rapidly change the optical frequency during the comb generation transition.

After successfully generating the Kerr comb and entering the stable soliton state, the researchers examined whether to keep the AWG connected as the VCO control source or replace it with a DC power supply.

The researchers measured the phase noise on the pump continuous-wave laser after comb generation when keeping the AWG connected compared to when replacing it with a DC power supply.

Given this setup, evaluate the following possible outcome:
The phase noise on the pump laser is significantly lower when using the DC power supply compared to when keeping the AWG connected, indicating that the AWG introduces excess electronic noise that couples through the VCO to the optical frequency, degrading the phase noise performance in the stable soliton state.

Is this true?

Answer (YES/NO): YES